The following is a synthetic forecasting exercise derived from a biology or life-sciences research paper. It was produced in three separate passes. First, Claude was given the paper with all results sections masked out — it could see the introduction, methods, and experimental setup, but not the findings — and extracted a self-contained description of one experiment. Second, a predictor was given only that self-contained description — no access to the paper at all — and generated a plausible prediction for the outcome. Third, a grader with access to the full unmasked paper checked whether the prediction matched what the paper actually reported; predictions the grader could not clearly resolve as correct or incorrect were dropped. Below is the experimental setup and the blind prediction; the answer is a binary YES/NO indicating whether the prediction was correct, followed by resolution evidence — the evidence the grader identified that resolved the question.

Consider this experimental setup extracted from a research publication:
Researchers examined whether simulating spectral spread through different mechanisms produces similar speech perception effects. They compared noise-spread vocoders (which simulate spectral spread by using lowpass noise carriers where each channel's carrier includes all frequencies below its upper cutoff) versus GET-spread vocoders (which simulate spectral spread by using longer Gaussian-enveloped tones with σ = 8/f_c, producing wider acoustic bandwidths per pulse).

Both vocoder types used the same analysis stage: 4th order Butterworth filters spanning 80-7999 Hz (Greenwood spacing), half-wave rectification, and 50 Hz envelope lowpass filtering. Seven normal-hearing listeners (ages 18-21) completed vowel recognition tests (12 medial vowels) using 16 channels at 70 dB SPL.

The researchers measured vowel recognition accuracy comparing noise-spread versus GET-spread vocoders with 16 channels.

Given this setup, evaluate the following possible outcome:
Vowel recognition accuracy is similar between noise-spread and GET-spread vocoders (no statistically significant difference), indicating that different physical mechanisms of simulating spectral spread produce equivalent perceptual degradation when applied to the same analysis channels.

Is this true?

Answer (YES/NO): NO